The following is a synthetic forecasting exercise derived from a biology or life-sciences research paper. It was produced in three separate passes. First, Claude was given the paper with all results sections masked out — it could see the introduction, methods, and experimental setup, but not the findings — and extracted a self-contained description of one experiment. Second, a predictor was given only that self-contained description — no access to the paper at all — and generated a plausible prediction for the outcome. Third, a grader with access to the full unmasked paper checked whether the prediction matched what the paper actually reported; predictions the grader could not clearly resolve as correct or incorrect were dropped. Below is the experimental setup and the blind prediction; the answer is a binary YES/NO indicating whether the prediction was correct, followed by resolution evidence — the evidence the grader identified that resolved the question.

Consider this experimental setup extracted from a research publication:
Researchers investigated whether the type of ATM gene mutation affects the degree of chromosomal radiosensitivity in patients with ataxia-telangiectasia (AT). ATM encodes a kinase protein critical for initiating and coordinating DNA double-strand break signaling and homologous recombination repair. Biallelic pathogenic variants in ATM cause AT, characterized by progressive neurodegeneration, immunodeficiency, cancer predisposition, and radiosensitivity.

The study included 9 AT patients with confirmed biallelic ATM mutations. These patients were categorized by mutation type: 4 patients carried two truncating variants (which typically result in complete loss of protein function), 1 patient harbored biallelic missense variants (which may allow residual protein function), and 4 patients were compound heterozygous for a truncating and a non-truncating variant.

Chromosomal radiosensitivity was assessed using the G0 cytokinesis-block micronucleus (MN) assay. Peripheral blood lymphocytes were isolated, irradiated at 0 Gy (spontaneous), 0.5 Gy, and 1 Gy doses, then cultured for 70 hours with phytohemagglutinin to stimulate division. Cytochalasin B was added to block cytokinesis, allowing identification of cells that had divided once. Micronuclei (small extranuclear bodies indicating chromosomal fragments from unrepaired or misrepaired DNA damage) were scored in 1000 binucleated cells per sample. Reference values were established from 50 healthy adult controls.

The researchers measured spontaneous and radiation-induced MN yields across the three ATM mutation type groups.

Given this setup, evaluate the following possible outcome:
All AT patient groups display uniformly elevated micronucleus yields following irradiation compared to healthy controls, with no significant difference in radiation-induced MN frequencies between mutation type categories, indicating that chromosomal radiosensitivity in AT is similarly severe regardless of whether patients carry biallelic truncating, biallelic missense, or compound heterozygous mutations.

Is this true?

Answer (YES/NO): NO